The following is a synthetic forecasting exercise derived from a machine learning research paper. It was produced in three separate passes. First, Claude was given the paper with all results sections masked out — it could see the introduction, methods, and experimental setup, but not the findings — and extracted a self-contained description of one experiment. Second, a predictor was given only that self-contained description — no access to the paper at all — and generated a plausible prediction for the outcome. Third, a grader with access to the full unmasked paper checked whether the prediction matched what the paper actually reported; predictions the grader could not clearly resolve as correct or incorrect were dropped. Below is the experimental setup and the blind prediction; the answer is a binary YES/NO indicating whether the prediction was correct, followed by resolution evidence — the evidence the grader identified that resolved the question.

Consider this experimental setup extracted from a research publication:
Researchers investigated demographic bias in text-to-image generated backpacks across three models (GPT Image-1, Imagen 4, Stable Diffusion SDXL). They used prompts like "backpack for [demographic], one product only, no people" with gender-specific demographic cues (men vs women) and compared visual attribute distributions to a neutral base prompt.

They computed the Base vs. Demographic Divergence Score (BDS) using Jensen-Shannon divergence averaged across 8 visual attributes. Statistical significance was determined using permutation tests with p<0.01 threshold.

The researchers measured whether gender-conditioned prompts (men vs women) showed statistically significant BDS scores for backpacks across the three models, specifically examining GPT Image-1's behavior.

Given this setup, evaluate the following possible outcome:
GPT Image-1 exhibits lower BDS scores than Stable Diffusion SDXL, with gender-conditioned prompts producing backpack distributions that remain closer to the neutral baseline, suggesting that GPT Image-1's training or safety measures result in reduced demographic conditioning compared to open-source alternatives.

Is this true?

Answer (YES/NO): NO